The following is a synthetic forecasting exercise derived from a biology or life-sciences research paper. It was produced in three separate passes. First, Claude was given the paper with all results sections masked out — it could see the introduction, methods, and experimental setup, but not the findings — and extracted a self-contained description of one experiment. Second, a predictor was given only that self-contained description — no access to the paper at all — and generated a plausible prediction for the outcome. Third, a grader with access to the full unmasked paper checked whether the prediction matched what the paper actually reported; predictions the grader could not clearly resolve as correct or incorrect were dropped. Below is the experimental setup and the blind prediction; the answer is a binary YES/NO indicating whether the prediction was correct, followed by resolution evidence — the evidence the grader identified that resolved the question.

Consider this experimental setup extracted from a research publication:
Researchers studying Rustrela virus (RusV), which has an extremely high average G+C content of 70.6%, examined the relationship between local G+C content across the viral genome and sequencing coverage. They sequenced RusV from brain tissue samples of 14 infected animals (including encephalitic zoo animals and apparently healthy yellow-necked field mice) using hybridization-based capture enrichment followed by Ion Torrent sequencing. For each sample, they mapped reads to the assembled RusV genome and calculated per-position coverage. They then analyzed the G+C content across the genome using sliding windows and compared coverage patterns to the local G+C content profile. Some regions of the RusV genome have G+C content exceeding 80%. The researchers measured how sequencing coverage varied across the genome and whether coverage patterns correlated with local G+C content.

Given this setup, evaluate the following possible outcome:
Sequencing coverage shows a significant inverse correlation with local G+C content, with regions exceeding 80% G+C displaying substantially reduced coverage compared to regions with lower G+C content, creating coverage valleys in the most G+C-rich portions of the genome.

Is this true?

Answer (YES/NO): YES